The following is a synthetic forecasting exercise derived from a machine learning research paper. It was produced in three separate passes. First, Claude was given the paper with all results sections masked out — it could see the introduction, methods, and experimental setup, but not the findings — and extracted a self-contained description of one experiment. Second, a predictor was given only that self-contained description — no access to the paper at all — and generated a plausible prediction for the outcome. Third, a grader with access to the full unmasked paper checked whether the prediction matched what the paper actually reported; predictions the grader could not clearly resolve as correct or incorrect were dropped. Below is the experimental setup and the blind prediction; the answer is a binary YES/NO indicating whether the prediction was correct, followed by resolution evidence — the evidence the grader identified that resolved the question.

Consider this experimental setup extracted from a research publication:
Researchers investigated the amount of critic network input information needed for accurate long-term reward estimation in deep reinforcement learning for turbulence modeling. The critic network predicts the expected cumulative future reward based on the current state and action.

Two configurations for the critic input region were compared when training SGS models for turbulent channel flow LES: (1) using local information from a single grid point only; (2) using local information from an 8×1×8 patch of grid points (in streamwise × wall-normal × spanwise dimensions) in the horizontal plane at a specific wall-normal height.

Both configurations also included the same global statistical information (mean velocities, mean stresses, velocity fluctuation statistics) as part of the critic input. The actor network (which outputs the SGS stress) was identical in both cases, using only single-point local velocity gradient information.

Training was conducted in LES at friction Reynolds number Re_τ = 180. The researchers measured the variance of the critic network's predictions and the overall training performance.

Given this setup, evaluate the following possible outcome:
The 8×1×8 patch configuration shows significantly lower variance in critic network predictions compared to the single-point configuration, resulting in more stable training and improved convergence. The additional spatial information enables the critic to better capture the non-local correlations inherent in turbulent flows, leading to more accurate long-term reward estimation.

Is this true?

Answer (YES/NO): NO